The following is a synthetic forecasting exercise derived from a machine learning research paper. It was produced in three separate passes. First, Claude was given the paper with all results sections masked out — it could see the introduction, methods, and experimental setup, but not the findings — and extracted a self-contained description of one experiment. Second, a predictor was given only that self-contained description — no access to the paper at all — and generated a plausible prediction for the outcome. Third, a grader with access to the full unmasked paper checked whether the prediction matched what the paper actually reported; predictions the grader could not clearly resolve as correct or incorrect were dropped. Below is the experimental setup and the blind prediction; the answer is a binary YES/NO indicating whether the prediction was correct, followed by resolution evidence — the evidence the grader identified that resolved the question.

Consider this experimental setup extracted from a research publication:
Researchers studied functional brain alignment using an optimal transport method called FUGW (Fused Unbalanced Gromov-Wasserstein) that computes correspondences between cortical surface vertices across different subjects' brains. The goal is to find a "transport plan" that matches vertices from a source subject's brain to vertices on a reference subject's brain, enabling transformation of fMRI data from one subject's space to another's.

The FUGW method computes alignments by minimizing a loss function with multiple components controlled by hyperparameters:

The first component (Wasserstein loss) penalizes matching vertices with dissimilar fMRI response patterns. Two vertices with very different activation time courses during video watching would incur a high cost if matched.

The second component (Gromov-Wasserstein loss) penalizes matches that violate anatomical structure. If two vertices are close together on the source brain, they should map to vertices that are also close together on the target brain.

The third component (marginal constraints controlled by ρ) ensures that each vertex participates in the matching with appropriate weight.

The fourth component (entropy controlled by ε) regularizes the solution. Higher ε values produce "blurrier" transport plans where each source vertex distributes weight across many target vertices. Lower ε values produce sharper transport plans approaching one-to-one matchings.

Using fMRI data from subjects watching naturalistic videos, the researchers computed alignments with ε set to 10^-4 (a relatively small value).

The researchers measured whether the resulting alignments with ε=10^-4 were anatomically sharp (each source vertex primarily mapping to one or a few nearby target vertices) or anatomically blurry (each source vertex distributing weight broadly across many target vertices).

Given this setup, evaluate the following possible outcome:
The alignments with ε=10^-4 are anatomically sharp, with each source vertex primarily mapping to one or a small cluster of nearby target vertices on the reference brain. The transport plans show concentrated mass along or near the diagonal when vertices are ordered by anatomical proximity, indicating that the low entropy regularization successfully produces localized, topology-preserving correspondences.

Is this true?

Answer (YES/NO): YES